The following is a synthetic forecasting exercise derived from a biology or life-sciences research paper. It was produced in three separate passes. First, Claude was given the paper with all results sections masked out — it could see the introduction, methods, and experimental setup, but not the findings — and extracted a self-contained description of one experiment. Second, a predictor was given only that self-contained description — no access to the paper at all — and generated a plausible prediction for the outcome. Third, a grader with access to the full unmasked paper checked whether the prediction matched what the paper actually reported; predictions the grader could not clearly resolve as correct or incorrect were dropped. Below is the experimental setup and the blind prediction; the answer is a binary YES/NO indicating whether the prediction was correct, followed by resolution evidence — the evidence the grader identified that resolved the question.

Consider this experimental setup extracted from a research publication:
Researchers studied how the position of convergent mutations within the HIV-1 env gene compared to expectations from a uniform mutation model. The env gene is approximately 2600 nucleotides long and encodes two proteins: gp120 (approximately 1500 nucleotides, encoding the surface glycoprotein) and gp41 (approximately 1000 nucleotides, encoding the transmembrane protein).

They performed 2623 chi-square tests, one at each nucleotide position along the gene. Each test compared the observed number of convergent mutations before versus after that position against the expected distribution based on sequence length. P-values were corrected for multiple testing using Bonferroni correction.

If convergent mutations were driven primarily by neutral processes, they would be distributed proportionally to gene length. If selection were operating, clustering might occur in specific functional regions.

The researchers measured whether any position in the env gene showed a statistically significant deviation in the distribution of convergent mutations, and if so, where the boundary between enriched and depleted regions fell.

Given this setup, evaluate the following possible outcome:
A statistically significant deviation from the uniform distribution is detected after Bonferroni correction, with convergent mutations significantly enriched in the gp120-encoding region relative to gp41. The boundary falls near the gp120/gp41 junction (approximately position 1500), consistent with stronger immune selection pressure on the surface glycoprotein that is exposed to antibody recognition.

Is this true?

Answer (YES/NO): NO